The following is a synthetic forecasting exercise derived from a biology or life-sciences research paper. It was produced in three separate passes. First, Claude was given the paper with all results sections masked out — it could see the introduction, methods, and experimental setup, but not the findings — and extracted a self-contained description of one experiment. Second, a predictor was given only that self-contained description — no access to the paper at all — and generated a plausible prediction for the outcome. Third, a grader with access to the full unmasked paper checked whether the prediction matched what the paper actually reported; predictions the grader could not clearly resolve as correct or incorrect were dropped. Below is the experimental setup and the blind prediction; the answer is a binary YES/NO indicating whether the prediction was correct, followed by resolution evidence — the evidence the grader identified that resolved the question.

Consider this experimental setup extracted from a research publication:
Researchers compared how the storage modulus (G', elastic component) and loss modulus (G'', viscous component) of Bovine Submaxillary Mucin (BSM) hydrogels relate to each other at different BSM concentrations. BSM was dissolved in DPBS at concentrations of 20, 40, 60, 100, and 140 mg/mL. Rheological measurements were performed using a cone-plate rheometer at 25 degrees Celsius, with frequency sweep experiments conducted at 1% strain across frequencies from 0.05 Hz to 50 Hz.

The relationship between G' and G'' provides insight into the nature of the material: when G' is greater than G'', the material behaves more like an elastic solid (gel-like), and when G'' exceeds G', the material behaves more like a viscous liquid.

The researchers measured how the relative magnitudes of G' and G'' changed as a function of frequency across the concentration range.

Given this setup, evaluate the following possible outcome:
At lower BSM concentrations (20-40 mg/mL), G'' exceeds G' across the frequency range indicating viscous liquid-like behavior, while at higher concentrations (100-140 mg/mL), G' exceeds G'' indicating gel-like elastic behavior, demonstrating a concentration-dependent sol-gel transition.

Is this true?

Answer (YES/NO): NO